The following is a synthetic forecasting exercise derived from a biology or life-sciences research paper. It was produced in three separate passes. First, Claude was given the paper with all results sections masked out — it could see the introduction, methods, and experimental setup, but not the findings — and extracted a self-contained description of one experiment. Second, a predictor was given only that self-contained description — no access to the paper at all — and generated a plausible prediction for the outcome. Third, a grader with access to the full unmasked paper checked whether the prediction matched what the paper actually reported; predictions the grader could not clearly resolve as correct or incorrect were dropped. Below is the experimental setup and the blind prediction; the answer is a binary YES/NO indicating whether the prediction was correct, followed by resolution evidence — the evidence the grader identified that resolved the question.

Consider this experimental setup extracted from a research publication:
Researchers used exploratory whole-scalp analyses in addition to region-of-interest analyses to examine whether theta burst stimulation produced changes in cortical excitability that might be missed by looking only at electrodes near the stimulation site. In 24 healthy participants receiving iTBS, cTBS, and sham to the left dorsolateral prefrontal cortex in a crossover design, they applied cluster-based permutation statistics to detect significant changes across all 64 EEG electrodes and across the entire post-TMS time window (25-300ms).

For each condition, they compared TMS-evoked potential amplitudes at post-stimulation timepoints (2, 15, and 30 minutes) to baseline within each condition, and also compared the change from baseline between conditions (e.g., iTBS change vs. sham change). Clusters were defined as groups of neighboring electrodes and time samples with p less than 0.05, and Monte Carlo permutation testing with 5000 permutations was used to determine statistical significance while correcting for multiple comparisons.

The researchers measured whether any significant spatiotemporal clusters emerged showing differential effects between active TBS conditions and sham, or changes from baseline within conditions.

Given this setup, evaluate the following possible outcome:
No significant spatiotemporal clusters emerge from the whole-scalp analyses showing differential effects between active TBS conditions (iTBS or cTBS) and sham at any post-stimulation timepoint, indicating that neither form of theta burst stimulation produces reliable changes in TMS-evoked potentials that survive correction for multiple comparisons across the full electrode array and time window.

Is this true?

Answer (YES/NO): YES